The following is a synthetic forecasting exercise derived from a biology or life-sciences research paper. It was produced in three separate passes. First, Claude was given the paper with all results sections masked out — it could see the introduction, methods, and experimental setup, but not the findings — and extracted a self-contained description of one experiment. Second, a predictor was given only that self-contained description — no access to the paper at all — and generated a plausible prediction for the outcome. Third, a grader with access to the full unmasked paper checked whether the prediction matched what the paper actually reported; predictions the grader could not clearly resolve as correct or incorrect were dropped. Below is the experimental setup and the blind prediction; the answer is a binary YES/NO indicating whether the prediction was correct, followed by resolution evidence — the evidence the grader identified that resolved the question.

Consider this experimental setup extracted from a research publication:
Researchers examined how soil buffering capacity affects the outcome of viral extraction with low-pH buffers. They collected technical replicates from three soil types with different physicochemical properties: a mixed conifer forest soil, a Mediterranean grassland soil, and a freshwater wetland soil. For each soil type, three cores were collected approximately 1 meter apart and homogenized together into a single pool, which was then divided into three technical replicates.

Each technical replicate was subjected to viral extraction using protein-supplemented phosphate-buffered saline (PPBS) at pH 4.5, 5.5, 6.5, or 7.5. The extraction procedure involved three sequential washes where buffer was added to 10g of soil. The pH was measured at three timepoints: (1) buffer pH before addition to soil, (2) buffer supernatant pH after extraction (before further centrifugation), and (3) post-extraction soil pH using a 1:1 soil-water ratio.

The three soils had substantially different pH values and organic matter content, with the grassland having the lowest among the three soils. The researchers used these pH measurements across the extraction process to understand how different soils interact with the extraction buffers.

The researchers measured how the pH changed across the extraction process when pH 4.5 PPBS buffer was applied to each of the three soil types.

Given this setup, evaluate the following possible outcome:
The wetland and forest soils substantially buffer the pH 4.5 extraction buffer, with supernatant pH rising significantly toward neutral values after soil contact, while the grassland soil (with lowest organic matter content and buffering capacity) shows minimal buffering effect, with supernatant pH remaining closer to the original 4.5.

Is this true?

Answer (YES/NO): NO